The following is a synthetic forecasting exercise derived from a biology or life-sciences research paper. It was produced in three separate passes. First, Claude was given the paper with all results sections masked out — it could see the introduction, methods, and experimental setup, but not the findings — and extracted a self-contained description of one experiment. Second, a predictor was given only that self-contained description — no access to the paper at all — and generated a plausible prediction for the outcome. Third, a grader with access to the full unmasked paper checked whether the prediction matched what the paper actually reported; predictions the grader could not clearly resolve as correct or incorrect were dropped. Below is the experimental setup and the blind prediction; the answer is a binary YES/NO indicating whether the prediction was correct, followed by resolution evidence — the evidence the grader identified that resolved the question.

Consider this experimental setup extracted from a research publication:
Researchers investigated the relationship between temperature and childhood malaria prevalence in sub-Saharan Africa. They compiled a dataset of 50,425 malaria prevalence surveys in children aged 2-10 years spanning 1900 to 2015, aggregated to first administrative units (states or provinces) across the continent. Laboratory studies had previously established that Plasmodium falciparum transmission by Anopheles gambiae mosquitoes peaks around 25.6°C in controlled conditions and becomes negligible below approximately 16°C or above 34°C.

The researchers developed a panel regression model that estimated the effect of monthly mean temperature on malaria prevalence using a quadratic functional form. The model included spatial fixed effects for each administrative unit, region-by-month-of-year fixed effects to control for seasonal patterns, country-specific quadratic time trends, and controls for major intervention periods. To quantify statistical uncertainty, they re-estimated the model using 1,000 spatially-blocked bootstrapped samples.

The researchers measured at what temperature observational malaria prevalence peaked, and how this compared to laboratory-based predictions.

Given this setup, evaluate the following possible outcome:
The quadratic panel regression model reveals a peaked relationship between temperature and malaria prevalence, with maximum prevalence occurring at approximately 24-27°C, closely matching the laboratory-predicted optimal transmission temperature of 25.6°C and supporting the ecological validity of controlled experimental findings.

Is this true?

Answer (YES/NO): YES